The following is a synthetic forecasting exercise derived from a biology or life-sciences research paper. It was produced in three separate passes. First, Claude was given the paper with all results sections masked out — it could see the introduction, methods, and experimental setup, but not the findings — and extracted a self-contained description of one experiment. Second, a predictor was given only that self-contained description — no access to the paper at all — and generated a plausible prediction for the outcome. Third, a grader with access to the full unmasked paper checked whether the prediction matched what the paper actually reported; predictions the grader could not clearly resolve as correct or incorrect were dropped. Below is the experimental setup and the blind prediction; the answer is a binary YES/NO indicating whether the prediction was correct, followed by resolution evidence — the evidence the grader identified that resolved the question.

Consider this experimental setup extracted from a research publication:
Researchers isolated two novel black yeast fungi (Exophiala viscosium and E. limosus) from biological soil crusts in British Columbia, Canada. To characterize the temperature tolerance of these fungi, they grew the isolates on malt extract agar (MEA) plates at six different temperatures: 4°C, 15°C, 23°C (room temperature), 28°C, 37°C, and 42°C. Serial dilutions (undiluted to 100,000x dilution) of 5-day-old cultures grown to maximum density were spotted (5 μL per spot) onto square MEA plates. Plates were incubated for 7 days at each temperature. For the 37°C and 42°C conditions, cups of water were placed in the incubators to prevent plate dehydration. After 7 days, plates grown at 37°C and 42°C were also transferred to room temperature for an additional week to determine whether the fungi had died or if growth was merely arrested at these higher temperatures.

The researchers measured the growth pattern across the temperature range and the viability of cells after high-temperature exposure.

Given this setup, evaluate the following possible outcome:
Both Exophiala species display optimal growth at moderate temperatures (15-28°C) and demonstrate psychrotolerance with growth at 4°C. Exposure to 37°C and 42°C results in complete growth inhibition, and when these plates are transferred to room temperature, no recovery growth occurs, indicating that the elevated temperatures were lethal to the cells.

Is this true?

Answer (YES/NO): NO